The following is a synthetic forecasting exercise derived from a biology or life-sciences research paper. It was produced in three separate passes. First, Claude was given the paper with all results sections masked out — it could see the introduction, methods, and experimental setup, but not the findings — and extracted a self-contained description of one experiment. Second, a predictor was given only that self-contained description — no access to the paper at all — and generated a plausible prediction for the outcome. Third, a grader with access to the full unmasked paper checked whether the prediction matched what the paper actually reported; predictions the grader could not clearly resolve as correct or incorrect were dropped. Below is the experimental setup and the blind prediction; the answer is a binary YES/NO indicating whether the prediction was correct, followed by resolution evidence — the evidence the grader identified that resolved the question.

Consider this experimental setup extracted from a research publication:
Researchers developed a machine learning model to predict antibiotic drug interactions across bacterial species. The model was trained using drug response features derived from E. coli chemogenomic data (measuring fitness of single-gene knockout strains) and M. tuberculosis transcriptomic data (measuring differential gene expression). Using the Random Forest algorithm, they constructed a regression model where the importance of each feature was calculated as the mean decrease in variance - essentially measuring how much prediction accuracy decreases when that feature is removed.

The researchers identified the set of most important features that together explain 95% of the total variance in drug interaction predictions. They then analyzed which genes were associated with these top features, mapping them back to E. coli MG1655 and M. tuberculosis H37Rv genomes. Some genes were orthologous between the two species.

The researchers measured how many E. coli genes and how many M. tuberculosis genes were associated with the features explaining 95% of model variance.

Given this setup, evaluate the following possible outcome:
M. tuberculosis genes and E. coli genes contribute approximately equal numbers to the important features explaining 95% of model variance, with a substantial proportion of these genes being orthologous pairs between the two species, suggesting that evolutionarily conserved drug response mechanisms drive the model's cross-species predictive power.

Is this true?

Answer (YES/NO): NO